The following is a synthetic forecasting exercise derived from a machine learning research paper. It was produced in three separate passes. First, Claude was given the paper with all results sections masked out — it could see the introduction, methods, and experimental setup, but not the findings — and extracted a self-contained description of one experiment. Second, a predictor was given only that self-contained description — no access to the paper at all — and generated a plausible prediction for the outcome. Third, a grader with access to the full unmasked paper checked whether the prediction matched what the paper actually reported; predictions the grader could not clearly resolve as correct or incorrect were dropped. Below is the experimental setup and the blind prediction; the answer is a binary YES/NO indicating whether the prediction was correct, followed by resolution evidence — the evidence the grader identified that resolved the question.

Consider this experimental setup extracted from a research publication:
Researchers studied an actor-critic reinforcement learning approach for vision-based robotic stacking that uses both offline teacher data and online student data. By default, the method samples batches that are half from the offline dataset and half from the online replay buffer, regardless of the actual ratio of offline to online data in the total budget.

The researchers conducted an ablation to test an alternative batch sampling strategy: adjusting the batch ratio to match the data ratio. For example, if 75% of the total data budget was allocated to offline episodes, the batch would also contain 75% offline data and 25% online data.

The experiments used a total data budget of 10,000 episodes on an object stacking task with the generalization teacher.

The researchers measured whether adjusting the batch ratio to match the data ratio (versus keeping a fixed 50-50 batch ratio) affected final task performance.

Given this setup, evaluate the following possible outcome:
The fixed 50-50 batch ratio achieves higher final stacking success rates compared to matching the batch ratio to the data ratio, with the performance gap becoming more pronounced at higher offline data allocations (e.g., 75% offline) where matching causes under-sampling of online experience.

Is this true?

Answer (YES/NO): NO